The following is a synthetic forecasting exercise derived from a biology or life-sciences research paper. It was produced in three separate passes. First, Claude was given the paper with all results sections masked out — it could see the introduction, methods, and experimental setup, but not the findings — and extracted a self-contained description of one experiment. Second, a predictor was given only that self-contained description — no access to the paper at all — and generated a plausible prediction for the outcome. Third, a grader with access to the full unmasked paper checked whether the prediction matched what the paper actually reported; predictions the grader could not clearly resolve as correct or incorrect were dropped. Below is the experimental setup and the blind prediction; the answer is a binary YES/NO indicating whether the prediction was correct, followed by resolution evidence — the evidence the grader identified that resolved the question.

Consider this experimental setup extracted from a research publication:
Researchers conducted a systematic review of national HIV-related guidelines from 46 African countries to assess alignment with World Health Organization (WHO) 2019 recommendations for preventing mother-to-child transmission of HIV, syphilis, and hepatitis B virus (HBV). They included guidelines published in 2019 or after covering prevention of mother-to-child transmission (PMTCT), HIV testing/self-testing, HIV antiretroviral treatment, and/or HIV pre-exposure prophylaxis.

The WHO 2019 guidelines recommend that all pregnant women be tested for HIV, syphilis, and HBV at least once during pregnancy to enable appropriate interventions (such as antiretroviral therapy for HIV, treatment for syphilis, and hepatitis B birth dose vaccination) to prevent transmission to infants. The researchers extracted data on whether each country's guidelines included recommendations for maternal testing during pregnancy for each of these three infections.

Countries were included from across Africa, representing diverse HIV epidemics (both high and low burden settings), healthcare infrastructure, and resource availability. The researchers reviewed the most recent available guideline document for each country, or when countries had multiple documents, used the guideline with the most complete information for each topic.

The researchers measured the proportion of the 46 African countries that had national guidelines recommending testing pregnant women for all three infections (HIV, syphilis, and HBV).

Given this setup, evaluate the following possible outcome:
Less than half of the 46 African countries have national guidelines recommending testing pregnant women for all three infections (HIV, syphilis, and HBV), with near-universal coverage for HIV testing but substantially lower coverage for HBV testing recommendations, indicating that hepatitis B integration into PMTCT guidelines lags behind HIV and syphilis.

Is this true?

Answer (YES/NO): YES